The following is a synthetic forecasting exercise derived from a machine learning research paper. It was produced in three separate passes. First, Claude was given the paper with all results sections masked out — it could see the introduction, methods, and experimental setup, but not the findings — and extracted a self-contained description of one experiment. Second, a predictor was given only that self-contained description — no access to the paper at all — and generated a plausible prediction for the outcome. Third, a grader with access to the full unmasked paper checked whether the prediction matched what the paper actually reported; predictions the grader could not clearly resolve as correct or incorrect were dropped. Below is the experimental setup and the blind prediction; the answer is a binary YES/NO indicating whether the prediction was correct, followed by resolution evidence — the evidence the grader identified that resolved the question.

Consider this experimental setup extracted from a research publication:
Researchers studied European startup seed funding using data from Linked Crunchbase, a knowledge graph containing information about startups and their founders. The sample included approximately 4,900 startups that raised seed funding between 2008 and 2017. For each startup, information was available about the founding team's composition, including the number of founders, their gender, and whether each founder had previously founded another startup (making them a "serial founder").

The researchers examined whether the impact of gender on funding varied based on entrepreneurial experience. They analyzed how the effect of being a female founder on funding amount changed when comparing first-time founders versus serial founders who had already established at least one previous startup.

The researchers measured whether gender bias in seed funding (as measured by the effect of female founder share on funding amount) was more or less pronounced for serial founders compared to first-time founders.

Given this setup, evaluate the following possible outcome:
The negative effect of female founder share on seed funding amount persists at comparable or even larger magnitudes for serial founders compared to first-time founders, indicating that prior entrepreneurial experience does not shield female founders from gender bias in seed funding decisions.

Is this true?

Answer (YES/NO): NO